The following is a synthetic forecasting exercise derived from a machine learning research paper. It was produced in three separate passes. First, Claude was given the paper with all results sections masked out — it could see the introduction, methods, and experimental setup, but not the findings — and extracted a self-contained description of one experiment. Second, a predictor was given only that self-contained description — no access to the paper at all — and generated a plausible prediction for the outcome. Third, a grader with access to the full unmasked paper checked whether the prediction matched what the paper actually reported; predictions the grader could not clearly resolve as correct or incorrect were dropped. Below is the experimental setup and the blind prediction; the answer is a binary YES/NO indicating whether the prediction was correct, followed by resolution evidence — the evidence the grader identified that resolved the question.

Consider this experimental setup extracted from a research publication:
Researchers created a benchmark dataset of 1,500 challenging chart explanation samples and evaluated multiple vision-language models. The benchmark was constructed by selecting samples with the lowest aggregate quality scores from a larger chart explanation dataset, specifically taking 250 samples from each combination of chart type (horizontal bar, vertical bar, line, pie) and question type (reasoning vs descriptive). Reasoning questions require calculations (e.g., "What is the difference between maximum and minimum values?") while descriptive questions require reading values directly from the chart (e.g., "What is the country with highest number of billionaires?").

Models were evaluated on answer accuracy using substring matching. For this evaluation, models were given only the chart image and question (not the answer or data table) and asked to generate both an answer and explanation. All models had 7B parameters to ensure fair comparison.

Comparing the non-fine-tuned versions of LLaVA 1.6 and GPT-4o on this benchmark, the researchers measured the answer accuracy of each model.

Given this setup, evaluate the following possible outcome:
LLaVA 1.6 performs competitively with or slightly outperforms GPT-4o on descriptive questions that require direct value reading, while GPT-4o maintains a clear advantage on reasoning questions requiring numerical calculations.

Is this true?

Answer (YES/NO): NO